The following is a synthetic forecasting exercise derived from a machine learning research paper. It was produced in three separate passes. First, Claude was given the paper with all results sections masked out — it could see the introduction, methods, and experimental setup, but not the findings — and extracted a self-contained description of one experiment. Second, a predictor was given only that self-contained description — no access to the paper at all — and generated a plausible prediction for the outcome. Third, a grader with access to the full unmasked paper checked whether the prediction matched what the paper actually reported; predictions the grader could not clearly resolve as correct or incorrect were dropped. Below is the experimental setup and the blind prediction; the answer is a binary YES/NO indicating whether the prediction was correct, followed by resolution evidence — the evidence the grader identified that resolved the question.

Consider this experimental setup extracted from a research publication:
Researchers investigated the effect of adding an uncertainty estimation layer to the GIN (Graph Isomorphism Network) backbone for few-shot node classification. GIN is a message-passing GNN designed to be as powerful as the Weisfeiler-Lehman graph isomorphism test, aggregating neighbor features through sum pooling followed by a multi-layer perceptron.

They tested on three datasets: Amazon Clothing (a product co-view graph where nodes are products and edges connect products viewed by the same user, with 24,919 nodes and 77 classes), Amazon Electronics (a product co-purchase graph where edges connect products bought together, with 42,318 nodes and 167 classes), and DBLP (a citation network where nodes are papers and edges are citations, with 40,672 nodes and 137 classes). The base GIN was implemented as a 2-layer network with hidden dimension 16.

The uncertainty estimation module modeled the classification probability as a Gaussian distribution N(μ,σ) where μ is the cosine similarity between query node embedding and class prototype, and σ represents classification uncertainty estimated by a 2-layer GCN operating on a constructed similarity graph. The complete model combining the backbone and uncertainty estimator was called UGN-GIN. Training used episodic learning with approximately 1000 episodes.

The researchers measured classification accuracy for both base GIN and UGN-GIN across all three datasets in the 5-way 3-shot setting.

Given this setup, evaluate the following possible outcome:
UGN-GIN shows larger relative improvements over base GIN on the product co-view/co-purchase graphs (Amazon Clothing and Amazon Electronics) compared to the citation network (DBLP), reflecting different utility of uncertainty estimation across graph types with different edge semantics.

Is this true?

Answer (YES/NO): NO